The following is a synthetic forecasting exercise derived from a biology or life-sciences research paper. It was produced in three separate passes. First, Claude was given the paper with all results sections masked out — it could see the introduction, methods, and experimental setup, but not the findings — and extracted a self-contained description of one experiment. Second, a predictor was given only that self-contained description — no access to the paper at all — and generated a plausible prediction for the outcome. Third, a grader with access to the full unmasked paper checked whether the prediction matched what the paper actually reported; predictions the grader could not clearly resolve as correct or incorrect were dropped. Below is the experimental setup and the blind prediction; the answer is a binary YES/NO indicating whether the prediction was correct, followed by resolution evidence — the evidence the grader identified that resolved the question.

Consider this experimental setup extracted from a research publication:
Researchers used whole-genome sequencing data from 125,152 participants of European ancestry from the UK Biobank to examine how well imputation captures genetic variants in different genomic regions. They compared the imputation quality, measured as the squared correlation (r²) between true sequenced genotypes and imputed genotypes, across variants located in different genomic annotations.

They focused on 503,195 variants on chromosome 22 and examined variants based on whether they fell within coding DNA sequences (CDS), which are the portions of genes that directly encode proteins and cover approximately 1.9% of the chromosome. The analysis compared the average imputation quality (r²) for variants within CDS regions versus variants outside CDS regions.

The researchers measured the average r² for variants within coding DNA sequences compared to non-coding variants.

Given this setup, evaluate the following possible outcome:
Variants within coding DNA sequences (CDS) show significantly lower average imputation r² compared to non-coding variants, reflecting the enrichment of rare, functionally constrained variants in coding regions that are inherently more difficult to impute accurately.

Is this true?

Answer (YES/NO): YES